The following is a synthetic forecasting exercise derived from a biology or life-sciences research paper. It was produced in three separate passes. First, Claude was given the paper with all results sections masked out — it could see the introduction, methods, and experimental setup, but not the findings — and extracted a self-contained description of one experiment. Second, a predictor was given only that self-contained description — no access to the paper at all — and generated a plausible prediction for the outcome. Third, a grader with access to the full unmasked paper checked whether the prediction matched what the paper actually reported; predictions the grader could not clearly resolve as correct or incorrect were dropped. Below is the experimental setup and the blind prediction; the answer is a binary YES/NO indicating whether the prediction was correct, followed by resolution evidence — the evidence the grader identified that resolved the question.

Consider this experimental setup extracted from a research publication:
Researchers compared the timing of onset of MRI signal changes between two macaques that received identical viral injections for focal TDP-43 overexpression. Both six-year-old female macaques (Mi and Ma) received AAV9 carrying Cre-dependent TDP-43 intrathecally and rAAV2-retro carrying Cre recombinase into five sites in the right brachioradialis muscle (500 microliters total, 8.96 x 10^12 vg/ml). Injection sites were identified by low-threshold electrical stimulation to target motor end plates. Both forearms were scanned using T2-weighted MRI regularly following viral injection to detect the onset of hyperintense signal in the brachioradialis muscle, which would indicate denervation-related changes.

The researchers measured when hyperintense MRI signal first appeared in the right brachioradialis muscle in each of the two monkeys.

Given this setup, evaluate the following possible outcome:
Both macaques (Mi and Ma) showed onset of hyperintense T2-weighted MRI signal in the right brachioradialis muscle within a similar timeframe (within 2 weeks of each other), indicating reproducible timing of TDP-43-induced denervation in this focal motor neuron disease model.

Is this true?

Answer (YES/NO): NO